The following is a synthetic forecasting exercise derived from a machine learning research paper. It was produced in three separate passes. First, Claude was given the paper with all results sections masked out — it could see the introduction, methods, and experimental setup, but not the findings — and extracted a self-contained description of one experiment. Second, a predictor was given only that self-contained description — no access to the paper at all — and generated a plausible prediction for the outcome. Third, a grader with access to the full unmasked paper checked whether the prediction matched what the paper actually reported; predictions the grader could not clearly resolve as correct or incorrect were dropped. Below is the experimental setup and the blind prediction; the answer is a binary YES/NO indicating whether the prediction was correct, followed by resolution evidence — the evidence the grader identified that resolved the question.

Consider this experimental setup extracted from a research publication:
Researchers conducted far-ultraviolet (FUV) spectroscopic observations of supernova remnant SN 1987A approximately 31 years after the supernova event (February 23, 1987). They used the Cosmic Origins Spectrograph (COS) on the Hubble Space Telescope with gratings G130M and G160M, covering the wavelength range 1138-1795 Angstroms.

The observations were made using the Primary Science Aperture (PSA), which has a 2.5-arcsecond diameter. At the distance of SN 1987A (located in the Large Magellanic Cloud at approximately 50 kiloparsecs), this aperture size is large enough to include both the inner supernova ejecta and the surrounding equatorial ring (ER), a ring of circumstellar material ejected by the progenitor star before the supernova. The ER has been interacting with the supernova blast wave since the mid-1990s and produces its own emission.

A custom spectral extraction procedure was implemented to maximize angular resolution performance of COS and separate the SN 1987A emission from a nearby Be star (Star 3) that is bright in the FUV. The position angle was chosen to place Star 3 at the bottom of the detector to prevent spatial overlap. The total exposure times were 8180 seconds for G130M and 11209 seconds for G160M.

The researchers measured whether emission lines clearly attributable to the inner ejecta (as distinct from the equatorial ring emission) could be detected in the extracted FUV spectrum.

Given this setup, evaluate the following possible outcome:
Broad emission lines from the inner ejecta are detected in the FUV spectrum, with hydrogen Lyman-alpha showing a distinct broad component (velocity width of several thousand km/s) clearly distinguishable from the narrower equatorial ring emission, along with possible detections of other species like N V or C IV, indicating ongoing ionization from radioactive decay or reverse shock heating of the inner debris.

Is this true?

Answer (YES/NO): NO